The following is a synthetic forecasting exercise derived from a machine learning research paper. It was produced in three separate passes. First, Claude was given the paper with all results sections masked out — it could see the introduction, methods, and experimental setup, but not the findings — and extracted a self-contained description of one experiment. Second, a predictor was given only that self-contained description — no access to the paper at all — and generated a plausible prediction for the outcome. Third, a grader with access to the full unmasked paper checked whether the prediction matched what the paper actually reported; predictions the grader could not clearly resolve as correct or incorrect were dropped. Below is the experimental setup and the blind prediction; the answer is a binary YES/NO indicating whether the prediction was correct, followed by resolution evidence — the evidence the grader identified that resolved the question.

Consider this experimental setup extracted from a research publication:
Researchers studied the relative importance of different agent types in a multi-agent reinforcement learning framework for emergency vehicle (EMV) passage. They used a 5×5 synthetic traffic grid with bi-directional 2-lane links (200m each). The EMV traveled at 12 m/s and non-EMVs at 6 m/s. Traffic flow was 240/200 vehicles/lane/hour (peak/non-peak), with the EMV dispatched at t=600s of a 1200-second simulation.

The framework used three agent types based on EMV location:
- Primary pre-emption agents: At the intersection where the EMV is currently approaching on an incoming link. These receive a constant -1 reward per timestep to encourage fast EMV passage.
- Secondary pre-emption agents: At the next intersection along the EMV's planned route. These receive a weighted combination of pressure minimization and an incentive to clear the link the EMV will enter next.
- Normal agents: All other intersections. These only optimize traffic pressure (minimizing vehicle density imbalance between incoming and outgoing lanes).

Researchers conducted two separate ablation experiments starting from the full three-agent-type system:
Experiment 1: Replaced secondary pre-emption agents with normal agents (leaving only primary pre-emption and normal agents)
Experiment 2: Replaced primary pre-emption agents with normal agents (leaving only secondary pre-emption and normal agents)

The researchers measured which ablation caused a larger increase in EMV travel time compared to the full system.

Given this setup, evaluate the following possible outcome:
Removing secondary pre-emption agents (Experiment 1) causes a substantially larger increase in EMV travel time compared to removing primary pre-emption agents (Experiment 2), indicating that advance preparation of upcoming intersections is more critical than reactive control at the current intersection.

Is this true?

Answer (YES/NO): NO